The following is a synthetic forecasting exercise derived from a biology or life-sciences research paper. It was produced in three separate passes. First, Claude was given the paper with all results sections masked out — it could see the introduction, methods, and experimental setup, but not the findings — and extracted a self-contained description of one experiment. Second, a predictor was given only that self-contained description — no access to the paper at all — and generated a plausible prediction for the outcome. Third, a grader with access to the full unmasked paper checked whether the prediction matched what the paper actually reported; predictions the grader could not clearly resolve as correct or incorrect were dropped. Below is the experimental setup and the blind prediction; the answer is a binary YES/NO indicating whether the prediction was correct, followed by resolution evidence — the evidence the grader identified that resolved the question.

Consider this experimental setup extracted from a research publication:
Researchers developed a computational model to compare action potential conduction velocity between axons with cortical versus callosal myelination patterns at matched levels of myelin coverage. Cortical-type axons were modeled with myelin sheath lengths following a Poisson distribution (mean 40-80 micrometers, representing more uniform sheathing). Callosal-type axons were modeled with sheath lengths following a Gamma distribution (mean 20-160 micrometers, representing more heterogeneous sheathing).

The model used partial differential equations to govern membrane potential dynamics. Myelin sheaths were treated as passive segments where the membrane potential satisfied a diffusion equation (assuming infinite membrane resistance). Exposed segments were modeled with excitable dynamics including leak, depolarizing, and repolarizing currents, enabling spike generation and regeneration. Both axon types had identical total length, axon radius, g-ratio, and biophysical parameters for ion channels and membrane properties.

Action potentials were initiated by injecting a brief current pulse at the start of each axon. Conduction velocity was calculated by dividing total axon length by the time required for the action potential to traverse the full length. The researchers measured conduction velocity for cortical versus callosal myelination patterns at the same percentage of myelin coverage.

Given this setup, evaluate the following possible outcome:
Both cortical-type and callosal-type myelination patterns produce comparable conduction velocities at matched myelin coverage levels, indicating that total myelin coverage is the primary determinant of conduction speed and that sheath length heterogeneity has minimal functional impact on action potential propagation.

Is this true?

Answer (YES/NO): NO